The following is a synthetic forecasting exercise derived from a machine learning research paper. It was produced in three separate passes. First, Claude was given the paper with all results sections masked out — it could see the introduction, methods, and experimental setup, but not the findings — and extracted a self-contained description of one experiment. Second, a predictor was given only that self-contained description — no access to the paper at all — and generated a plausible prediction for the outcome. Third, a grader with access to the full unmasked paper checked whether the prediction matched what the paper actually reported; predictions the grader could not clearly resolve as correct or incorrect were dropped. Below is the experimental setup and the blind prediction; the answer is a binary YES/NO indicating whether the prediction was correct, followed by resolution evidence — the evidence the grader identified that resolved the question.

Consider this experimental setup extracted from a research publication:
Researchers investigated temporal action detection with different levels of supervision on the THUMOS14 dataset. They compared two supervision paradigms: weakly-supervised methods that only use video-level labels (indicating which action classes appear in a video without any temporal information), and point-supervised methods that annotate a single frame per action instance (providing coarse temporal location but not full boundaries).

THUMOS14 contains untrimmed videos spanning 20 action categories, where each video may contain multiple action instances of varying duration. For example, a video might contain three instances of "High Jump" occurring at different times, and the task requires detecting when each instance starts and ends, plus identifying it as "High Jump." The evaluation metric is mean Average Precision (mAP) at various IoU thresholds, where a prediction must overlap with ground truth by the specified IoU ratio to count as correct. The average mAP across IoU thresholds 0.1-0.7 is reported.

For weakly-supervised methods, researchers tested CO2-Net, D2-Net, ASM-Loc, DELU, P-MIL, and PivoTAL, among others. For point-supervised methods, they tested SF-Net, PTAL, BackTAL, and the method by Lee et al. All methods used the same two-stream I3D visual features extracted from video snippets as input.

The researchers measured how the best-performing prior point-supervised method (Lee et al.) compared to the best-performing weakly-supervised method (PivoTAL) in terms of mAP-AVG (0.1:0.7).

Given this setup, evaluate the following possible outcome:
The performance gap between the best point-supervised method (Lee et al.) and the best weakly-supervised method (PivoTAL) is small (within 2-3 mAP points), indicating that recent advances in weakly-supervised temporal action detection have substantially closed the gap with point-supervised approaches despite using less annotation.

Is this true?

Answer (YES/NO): NO